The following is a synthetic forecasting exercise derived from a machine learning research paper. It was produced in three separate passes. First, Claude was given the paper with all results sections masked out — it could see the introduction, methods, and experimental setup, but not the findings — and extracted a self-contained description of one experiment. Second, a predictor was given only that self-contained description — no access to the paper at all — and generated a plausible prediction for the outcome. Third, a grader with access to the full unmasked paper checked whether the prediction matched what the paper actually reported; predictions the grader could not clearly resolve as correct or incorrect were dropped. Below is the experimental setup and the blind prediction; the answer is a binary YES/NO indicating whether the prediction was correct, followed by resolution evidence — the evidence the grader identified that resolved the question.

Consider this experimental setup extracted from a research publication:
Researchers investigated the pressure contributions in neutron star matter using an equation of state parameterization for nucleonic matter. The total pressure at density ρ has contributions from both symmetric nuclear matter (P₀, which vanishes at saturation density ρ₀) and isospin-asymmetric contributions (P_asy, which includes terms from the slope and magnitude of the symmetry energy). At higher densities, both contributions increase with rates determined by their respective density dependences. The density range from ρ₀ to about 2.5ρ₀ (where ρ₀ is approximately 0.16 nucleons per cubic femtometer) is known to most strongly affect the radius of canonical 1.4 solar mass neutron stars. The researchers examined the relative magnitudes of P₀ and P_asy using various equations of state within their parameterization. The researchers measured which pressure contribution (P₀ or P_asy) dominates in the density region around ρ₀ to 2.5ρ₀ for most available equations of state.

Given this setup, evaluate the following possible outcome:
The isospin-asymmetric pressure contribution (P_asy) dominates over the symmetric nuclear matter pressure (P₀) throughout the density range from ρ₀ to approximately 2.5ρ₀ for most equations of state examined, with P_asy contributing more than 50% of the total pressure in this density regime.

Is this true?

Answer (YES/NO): YES